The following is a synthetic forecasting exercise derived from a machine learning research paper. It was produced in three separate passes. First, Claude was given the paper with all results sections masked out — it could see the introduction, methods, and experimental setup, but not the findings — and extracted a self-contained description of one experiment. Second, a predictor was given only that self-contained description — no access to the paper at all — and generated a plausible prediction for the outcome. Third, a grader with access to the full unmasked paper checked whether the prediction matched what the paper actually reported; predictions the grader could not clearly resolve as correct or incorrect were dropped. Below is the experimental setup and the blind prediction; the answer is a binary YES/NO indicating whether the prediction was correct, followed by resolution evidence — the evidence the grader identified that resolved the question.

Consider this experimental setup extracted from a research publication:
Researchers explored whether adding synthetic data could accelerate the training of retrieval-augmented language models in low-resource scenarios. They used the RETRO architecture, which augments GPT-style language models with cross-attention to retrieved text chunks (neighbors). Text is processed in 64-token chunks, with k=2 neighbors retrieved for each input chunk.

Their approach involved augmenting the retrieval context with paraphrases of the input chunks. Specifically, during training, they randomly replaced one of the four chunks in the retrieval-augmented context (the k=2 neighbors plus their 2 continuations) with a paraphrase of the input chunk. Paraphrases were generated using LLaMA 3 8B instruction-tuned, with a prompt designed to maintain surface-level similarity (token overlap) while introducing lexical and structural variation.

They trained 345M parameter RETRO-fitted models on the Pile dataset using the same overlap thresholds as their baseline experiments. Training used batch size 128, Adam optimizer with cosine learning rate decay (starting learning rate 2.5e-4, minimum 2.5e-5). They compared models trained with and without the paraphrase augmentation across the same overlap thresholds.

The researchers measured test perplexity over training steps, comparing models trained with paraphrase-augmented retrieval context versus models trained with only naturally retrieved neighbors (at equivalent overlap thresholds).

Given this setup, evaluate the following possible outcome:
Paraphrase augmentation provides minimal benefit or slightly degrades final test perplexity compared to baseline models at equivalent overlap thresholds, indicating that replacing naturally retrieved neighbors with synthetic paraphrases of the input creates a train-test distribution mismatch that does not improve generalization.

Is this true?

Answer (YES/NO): NO